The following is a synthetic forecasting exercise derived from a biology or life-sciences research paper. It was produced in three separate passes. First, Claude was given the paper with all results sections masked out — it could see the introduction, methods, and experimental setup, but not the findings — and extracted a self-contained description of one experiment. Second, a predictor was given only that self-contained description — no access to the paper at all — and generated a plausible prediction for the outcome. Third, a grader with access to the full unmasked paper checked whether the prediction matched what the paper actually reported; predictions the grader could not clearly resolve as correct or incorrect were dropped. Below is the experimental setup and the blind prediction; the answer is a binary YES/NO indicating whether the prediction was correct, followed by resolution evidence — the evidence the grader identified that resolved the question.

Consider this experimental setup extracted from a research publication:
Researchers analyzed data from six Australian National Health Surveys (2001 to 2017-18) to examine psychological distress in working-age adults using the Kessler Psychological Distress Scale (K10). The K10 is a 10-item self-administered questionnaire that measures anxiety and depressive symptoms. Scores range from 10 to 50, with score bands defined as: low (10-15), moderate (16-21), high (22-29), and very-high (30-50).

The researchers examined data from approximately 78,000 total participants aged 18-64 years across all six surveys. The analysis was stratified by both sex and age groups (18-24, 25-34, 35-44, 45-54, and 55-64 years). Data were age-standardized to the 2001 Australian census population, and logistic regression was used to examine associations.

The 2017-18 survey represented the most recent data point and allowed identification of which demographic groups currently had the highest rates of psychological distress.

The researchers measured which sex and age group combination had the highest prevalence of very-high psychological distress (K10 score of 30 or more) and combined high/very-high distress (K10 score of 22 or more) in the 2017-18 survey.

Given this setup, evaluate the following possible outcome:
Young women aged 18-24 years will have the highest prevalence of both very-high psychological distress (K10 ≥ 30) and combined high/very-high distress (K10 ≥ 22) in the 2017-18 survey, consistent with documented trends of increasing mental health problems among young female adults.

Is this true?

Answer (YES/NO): YES